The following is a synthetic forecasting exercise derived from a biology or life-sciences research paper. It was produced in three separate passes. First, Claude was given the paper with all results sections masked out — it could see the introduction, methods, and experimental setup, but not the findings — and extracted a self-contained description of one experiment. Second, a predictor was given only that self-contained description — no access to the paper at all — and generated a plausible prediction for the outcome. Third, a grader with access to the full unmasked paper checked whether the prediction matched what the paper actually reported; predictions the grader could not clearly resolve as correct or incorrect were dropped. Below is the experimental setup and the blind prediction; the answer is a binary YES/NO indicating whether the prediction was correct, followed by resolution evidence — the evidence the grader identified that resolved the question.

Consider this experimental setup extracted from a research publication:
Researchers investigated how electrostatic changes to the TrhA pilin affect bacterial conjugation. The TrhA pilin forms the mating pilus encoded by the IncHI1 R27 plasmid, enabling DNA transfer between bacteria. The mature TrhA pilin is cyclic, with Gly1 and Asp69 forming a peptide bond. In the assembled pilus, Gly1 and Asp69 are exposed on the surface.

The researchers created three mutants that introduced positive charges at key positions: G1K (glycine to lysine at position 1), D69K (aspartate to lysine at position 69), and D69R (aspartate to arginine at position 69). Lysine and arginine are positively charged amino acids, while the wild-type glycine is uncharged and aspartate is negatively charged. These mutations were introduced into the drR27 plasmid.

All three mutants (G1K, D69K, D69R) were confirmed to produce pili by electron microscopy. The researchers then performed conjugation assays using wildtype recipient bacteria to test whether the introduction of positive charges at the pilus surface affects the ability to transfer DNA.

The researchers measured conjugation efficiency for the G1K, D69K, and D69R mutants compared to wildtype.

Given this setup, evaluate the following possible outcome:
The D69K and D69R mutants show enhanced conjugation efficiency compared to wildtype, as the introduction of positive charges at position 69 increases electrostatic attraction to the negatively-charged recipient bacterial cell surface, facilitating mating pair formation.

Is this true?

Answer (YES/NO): NO